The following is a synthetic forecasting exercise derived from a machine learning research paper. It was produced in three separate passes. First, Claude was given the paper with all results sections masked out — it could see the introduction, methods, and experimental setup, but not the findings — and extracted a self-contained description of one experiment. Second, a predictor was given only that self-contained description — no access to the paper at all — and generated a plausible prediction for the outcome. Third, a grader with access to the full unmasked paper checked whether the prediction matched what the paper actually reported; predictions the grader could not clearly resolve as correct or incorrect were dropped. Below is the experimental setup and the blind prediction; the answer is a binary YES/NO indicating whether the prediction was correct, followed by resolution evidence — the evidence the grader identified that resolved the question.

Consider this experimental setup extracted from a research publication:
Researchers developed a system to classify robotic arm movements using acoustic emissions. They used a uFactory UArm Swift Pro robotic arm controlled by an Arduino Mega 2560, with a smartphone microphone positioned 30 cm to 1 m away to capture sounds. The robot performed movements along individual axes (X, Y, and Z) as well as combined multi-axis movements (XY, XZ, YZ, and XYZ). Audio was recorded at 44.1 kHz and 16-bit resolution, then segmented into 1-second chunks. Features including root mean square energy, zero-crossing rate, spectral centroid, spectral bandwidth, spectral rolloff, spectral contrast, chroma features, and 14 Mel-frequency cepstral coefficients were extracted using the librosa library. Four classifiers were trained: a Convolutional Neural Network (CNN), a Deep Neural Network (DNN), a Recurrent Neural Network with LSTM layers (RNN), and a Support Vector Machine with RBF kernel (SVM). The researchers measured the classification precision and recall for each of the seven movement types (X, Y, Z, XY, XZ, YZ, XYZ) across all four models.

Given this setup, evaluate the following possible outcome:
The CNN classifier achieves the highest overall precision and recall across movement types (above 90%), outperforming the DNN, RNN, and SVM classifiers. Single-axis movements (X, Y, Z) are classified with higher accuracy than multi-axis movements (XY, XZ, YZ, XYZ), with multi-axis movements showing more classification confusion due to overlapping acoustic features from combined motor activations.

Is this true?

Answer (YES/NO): NO